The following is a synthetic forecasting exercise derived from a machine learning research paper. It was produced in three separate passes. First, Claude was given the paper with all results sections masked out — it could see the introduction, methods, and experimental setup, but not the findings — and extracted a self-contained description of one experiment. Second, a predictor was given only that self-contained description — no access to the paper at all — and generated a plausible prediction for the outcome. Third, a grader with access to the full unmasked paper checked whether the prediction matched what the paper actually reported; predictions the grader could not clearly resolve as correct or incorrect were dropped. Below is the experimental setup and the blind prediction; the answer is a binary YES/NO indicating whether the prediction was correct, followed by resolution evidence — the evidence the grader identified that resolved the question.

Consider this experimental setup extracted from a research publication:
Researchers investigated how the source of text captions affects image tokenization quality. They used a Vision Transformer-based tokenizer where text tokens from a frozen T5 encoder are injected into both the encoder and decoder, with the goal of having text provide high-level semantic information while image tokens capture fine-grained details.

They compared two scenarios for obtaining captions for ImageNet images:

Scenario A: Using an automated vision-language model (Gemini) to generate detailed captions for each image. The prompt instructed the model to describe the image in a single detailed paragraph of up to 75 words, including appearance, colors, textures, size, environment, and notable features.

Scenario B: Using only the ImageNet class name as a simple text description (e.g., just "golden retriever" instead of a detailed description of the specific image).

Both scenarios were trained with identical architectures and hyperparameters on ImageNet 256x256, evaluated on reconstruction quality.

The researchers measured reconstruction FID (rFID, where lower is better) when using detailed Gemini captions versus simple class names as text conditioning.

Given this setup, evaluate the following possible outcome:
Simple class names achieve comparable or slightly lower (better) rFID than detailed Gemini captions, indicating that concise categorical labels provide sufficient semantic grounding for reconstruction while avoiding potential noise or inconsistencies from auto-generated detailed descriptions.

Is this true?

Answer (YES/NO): NO